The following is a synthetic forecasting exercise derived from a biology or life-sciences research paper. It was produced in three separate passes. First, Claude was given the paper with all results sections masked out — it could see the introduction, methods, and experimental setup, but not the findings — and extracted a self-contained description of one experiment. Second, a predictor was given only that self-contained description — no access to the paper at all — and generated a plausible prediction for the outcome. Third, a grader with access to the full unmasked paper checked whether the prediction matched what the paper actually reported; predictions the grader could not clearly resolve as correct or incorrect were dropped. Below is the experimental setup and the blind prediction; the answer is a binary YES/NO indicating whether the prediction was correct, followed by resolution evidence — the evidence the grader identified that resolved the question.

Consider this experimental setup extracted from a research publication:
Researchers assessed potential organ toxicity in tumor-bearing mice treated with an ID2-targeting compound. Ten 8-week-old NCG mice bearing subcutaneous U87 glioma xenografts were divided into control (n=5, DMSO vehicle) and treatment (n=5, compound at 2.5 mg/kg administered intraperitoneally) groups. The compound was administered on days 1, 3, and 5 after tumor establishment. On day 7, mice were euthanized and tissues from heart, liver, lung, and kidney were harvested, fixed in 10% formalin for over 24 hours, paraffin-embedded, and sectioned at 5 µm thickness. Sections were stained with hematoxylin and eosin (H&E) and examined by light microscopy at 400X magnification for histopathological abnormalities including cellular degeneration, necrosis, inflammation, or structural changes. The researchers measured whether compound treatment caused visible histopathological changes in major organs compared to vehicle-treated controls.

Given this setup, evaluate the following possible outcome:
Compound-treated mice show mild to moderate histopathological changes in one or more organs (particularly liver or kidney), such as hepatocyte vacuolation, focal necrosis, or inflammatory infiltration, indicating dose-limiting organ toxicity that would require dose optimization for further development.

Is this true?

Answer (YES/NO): NO